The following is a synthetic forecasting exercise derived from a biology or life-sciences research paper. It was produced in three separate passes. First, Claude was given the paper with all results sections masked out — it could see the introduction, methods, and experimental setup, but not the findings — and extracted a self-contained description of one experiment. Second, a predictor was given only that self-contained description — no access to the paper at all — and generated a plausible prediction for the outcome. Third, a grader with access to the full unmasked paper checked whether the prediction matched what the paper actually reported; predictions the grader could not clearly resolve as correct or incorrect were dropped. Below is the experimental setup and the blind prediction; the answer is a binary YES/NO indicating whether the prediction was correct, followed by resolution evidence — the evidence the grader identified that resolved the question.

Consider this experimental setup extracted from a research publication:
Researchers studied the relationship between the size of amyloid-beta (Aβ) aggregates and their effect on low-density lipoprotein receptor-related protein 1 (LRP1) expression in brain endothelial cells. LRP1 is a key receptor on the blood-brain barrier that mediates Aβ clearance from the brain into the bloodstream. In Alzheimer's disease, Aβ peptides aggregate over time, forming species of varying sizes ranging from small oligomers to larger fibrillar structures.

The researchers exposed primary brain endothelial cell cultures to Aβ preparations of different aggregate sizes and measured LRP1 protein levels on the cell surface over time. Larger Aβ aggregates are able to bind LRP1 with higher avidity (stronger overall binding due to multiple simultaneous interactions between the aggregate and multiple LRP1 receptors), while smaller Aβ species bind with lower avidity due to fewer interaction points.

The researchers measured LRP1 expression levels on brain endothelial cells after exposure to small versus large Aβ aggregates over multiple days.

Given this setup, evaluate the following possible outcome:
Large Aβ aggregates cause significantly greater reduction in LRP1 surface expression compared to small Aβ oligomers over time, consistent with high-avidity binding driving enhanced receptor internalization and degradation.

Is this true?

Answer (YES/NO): YES